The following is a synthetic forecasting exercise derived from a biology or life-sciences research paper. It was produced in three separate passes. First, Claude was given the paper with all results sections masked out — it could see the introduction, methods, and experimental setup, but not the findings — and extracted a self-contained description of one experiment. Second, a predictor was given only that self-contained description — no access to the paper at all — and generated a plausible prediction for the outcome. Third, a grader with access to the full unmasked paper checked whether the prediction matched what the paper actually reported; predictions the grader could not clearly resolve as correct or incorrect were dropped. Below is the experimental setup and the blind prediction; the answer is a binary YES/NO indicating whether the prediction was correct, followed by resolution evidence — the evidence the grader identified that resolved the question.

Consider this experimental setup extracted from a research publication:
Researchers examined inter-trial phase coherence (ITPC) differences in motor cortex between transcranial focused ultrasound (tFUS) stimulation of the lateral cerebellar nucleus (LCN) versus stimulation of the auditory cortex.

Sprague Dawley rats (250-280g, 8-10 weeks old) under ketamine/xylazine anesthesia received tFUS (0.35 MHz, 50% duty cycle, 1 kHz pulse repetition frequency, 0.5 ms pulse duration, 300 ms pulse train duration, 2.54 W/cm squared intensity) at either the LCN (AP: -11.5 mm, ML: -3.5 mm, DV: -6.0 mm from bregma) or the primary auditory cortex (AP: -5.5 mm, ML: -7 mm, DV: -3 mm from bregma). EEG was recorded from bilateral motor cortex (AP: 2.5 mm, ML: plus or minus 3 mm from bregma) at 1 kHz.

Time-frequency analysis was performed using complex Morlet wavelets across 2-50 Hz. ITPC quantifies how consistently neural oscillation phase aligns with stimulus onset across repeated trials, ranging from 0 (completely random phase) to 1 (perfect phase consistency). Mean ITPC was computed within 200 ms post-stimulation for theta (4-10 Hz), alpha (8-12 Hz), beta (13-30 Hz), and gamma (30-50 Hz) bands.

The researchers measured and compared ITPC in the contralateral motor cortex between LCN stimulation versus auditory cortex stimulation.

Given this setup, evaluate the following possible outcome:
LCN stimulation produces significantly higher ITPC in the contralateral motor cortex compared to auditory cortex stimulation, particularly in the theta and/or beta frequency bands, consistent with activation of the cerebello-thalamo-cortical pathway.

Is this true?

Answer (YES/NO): NO